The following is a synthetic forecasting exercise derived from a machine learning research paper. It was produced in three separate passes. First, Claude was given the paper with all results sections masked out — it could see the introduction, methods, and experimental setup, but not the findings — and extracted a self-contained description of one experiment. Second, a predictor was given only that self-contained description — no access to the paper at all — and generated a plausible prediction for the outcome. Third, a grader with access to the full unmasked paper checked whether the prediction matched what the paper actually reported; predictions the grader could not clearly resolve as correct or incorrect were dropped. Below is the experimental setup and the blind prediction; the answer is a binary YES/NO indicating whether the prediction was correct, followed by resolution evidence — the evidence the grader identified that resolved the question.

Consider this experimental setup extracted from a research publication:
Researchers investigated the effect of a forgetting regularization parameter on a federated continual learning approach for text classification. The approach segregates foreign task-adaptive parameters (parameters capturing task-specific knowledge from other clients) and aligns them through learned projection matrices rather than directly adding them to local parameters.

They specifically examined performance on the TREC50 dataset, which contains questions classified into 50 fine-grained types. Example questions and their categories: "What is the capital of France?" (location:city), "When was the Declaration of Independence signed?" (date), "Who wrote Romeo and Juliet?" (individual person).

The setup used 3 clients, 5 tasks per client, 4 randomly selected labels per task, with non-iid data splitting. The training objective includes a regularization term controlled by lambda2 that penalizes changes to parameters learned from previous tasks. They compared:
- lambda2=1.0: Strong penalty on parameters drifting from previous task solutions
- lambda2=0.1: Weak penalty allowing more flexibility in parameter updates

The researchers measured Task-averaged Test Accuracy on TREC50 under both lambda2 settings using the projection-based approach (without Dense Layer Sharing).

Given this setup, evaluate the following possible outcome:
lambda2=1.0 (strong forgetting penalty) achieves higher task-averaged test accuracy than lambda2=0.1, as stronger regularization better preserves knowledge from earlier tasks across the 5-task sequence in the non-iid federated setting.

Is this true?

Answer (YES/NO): YES